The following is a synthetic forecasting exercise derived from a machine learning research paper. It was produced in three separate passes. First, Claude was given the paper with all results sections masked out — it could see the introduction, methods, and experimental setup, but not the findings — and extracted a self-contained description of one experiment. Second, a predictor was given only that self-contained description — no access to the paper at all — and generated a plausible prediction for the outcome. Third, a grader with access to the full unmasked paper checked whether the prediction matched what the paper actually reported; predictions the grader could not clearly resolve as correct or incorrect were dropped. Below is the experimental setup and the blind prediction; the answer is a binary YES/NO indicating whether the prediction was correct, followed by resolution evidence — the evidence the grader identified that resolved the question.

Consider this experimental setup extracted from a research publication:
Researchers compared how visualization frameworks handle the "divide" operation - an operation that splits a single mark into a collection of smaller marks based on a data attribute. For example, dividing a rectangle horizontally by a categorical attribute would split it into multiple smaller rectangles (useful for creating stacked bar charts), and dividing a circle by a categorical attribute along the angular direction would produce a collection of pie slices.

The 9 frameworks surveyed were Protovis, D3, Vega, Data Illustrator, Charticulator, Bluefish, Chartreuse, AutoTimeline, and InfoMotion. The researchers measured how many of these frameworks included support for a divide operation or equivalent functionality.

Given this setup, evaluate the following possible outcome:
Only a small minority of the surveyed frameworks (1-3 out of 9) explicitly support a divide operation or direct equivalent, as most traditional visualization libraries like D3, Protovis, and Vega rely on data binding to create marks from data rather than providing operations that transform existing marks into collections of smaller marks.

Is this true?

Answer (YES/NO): YES